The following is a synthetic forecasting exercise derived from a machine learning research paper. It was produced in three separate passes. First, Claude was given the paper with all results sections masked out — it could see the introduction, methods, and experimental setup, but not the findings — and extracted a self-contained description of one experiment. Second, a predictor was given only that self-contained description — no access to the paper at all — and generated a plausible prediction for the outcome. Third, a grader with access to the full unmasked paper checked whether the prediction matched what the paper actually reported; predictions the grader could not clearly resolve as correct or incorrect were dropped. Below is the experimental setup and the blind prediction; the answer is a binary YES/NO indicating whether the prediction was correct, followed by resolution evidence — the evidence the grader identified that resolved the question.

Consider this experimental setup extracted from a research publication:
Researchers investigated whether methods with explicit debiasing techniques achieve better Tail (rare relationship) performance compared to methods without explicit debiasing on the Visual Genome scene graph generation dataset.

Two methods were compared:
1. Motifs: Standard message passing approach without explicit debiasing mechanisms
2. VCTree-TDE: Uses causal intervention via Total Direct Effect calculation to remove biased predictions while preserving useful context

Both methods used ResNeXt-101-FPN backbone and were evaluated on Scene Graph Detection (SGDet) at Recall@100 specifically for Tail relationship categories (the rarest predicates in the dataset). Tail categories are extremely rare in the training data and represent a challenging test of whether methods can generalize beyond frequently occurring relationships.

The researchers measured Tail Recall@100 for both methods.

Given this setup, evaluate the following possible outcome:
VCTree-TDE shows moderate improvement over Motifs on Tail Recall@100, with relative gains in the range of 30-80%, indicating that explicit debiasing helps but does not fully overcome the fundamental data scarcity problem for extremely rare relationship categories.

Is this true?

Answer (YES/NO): NO